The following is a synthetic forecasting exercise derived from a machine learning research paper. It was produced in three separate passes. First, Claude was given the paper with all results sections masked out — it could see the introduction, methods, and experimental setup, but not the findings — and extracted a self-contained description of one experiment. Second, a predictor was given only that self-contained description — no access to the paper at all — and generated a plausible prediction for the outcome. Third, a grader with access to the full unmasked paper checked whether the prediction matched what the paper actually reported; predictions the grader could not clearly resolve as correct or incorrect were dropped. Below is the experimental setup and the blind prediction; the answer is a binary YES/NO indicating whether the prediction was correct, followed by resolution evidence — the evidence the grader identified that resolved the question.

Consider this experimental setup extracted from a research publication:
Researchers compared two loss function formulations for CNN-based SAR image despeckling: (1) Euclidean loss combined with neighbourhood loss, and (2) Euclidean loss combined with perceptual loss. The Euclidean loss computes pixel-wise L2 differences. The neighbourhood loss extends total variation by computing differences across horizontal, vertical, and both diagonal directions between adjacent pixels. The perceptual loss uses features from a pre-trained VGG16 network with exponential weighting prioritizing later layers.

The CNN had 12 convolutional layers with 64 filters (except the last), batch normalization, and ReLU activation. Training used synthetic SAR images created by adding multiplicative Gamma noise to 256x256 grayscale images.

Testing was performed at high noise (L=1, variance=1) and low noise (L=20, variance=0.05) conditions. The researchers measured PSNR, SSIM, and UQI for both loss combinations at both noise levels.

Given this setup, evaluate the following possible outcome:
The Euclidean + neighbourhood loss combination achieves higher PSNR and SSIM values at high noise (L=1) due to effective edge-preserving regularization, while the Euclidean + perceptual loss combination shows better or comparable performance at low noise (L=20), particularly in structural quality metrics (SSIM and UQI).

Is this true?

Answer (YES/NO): NO